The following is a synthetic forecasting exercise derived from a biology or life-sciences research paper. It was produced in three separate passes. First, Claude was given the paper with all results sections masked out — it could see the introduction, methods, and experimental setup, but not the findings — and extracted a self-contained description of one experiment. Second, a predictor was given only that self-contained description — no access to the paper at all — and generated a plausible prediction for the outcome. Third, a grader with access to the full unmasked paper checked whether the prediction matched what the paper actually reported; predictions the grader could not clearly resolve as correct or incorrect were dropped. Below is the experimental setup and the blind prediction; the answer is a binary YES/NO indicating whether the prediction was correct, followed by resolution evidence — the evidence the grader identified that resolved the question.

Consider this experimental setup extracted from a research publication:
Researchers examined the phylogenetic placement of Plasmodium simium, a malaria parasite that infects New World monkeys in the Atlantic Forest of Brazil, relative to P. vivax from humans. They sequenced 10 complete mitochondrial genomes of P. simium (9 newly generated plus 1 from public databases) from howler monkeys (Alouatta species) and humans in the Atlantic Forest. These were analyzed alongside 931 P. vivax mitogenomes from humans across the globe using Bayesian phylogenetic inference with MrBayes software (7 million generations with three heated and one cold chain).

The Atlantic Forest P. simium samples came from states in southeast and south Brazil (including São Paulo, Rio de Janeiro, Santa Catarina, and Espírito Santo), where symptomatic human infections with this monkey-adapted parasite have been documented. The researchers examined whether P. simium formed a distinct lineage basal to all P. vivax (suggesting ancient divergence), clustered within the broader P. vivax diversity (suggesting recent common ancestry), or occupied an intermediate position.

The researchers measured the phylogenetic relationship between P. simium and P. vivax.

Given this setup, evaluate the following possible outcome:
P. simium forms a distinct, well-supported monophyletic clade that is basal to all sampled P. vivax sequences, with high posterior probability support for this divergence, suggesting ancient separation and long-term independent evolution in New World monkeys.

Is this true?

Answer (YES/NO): NO